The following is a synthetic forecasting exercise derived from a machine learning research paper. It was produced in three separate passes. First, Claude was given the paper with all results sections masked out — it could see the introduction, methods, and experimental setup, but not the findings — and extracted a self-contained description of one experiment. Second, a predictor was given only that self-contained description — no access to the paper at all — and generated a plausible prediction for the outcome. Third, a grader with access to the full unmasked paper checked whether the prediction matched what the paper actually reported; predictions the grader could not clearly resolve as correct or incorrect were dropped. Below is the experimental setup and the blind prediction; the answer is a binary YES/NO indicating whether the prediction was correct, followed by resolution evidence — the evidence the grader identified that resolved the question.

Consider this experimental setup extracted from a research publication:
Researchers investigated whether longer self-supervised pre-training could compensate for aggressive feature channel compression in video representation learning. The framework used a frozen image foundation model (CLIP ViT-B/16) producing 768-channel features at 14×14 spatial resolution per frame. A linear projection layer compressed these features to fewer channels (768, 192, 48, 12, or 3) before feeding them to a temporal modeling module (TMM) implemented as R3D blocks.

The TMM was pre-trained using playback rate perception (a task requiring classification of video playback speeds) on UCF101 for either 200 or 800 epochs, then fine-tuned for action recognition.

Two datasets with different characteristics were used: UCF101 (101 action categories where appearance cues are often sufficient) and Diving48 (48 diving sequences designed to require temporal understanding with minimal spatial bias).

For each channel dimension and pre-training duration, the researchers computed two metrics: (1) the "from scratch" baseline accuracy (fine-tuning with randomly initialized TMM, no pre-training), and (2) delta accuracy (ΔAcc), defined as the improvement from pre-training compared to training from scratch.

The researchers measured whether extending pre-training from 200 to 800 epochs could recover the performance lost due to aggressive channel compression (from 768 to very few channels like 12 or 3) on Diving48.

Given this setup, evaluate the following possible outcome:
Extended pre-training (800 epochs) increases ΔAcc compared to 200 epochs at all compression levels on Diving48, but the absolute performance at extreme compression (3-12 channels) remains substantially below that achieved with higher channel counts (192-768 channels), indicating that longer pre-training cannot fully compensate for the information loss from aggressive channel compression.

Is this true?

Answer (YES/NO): NO